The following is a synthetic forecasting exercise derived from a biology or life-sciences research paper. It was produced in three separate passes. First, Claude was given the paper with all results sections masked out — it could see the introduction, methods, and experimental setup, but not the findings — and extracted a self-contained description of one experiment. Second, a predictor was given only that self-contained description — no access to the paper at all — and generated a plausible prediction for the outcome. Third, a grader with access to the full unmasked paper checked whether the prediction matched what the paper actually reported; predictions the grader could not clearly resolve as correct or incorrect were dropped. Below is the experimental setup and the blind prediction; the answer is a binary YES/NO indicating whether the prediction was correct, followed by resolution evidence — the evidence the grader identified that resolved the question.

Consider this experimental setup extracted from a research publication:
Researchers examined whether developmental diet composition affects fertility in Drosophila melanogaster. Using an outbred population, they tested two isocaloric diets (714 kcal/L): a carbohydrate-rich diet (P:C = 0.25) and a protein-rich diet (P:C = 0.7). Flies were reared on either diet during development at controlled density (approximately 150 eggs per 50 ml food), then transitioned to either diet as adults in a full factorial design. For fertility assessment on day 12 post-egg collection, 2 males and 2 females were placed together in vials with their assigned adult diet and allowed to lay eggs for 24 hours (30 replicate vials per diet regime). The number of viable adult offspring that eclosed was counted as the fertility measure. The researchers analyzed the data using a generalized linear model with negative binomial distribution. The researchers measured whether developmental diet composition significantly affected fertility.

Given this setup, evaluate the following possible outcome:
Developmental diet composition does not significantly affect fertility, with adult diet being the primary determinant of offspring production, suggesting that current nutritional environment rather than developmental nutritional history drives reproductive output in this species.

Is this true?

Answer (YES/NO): NO